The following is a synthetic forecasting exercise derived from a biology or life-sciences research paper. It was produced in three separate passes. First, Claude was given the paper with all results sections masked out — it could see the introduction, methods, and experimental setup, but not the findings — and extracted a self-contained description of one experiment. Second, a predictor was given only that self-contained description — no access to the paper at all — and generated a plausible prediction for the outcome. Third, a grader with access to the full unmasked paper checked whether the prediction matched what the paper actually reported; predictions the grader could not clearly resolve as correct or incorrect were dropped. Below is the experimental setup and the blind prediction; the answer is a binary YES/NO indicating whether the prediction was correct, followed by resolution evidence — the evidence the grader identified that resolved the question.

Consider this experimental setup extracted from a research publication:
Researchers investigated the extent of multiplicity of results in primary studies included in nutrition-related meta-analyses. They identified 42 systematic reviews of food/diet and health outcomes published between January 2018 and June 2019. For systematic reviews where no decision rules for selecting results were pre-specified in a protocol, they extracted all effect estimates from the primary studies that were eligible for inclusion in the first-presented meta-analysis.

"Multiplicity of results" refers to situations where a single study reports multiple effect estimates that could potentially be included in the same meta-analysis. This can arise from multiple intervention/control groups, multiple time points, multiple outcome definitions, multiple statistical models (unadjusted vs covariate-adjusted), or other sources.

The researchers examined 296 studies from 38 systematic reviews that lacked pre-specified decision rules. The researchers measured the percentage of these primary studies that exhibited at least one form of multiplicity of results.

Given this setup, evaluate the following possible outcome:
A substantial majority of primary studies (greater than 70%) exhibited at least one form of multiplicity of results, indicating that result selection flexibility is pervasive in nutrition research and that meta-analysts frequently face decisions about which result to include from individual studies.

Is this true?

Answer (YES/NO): NO